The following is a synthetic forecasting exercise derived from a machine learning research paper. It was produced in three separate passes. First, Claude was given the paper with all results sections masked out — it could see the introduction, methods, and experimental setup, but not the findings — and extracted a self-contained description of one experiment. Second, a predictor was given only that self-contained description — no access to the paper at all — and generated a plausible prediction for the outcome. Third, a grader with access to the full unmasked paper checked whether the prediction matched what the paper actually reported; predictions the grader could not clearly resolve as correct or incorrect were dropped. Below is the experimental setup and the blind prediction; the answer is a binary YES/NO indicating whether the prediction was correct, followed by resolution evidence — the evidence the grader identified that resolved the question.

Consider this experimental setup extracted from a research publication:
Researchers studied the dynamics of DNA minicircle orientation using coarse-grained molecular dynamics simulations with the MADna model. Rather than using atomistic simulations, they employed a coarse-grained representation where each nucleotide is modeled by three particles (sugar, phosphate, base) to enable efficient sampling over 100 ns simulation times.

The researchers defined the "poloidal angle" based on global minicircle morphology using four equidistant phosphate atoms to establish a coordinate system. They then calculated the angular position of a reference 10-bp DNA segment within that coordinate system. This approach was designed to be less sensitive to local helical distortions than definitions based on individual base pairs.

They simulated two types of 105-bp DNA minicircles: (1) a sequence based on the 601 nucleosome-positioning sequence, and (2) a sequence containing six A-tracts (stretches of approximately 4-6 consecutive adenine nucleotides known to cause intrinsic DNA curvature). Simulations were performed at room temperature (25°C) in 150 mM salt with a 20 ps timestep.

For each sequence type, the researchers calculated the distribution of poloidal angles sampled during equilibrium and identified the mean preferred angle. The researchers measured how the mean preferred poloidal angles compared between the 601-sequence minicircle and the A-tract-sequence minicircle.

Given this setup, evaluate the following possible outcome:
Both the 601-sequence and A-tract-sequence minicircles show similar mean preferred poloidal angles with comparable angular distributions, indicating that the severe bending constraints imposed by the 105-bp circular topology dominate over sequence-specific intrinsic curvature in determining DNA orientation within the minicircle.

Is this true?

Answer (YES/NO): NO